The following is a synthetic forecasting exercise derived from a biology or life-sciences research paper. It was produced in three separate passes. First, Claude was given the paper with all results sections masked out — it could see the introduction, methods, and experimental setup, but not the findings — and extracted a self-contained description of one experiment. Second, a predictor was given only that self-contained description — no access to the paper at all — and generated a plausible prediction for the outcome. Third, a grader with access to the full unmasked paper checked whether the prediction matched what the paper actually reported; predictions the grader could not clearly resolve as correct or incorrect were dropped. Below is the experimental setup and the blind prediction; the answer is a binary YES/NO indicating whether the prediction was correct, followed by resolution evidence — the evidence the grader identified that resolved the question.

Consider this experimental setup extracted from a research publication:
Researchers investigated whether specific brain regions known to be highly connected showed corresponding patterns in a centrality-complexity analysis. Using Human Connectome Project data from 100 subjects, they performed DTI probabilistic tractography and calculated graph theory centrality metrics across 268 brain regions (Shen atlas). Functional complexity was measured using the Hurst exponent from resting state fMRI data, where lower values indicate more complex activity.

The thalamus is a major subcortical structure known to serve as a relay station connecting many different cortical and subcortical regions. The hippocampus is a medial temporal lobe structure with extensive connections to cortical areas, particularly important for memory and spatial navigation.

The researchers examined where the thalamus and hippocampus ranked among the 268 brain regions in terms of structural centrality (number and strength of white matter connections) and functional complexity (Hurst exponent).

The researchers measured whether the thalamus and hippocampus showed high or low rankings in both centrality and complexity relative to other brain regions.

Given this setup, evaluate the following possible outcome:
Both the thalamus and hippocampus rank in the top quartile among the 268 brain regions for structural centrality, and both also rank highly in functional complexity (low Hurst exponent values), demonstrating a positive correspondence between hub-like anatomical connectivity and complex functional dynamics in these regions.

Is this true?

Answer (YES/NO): YES